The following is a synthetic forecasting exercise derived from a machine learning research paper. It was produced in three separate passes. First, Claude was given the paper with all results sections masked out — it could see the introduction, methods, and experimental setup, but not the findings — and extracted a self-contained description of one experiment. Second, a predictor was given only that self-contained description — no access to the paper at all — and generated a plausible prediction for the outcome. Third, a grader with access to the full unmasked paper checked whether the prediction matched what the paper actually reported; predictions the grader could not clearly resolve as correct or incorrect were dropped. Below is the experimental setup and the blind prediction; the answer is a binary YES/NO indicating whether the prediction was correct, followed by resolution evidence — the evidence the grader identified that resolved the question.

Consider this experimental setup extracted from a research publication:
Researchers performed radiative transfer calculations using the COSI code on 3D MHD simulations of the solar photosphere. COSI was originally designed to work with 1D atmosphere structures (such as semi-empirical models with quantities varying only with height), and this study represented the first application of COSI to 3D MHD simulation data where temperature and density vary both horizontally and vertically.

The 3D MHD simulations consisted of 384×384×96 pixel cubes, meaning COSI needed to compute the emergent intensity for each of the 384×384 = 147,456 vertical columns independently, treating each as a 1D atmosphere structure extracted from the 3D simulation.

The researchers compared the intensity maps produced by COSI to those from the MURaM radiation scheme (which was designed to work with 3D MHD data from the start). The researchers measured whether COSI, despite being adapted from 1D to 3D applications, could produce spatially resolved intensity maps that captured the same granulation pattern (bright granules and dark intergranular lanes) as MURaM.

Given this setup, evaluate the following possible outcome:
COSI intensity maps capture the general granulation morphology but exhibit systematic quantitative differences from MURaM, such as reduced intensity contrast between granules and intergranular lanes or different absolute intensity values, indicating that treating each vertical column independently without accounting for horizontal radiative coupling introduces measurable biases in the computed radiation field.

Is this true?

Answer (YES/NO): NO